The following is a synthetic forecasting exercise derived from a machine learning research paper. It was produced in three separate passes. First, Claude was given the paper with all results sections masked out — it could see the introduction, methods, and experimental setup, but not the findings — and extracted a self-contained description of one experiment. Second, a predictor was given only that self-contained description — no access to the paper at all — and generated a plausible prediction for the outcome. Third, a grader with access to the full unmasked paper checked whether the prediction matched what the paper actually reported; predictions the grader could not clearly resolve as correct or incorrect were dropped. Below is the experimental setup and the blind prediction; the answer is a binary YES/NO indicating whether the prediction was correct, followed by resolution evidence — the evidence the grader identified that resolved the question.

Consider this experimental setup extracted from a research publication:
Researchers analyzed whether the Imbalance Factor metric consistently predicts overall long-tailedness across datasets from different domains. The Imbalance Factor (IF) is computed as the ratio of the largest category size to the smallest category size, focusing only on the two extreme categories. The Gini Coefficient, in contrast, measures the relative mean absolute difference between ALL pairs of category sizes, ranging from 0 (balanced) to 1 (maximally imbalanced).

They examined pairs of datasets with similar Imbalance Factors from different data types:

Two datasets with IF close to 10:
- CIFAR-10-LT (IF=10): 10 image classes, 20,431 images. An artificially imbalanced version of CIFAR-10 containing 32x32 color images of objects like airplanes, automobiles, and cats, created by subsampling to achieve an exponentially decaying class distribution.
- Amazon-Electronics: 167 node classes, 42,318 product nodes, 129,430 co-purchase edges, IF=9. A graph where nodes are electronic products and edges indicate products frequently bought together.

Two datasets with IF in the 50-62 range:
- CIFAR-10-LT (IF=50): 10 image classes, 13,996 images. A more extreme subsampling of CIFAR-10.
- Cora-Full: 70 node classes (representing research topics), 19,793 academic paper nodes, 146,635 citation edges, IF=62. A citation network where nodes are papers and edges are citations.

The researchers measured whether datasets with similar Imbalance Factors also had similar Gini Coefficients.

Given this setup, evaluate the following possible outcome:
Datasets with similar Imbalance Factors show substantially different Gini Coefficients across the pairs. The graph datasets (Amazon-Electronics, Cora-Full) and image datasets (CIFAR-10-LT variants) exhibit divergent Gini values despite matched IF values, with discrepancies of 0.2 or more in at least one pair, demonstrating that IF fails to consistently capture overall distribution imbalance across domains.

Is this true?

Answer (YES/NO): YES